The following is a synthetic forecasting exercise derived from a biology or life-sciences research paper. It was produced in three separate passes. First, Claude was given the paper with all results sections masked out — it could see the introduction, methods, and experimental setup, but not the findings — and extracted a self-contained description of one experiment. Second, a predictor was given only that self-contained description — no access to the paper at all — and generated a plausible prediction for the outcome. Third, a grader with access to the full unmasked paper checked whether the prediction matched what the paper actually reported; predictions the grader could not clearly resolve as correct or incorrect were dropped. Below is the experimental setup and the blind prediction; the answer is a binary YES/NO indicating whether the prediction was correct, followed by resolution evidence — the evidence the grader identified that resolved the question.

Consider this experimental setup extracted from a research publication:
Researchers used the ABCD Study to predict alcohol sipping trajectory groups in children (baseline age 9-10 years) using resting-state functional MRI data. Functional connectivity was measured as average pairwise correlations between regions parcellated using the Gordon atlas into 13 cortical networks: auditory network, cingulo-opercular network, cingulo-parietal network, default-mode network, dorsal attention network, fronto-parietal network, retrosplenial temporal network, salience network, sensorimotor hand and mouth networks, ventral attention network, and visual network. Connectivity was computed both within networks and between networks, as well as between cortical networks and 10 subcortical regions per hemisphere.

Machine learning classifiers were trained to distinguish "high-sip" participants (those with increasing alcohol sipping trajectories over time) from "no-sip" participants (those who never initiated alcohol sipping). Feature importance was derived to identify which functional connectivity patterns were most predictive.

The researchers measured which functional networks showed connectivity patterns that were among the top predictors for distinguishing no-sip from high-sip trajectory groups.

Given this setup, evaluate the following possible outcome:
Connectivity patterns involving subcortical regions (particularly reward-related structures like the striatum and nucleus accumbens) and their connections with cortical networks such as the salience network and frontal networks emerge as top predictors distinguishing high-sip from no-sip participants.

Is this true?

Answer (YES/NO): NO